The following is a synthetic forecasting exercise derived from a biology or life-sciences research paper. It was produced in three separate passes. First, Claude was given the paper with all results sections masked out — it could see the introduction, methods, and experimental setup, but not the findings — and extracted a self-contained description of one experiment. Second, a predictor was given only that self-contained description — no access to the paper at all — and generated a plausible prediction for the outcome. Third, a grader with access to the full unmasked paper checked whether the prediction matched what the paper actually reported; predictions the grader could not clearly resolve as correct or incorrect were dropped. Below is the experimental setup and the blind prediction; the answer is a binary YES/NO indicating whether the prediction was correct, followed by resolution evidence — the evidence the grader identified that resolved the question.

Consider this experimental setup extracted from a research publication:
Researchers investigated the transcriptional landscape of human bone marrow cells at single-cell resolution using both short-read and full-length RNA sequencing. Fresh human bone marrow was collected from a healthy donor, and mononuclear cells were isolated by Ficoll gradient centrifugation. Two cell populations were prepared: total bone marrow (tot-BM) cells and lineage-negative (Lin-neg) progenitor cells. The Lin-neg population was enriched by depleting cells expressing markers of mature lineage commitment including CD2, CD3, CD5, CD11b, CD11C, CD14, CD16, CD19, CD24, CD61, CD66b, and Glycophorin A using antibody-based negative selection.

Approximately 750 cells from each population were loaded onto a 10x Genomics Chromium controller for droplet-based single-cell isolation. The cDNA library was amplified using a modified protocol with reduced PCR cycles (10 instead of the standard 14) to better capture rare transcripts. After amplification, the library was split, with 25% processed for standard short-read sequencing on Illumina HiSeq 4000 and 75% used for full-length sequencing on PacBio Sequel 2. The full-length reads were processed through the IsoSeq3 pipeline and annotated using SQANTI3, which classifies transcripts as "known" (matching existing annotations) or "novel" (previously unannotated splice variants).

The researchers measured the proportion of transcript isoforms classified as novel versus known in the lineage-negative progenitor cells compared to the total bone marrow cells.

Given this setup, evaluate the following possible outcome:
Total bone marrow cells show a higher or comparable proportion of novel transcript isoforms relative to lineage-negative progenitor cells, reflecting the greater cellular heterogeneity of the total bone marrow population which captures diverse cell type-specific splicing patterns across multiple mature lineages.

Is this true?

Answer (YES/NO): NO